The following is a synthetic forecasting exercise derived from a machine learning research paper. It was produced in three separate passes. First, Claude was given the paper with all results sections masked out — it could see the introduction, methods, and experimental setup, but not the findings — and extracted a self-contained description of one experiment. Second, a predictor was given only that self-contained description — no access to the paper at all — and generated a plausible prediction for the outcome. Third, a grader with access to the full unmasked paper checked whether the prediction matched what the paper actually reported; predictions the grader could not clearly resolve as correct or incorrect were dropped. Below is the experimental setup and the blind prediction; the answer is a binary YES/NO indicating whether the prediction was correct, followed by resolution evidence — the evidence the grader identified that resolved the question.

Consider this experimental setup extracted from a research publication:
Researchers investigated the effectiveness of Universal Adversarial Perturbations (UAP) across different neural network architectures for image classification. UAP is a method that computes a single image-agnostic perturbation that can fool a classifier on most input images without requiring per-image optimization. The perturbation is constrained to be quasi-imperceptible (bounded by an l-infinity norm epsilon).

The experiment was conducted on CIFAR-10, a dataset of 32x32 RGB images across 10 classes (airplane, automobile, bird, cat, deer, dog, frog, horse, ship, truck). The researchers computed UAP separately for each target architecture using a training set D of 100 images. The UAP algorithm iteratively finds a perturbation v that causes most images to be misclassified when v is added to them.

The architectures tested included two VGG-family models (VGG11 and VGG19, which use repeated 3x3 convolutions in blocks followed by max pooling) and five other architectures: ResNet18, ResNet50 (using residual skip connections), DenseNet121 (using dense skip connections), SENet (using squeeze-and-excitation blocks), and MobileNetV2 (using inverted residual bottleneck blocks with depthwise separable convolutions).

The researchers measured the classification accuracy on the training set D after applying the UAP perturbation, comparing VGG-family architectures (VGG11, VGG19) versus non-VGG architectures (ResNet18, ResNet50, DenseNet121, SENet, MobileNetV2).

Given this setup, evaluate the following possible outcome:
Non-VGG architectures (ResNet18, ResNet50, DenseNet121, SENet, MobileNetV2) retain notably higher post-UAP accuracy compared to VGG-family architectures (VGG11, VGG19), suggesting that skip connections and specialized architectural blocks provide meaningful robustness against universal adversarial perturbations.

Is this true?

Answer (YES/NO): NO